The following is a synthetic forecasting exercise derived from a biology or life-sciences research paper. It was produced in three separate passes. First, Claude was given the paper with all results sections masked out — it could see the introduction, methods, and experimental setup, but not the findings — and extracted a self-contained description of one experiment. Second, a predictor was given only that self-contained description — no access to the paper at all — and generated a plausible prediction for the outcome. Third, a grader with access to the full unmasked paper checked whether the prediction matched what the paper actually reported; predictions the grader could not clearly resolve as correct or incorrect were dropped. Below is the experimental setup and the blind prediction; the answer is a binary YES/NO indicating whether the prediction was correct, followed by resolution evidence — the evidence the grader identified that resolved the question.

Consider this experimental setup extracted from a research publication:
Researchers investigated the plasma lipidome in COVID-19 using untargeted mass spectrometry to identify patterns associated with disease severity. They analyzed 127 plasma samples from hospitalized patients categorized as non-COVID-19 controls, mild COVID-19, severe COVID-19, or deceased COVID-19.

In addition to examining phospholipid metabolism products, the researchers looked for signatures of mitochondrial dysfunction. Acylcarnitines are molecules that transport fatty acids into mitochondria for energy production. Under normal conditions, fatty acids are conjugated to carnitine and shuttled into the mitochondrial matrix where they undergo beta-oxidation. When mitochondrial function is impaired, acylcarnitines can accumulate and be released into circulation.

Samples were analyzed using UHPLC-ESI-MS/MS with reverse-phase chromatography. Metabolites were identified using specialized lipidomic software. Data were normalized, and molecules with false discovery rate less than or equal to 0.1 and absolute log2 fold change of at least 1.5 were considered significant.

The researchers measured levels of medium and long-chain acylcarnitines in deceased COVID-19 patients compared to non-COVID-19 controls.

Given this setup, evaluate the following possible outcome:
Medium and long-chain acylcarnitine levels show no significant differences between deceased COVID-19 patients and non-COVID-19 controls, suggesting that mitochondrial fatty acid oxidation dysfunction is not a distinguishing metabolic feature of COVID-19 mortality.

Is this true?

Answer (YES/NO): NO